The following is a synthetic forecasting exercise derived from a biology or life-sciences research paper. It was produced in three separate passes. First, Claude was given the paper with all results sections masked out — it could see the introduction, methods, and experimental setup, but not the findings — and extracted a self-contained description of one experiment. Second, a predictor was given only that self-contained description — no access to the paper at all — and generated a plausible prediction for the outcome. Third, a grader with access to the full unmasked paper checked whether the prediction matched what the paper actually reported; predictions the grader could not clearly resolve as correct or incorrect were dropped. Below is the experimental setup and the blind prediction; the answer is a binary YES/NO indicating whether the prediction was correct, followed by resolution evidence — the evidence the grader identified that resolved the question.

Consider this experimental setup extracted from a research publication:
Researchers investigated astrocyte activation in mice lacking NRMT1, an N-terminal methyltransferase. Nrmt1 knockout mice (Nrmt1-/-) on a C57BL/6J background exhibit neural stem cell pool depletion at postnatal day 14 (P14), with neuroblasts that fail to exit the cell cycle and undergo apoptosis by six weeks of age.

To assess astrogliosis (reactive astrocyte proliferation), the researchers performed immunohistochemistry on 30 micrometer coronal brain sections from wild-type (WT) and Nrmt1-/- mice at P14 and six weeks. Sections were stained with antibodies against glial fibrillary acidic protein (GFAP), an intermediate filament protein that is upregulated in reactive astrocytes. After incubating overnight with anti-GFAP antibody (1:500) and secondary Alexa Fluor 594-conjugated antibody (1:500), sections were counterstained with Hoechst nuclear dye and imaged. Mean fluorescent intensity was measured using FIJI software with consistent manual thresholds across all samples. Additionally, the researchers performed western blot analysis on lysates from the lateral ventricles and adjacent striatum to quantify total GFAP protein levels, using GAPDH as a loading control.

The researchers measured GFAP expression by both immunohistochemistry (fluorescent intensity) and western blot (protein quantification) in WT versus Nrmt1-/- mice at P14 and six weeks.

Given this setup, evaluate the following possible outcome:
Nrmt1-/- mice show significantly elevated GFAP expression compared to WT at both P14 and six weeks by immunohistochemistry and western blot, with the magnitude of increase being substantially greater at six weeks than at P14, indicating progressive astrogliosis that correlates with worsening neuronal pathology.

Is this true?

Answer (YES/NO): NO